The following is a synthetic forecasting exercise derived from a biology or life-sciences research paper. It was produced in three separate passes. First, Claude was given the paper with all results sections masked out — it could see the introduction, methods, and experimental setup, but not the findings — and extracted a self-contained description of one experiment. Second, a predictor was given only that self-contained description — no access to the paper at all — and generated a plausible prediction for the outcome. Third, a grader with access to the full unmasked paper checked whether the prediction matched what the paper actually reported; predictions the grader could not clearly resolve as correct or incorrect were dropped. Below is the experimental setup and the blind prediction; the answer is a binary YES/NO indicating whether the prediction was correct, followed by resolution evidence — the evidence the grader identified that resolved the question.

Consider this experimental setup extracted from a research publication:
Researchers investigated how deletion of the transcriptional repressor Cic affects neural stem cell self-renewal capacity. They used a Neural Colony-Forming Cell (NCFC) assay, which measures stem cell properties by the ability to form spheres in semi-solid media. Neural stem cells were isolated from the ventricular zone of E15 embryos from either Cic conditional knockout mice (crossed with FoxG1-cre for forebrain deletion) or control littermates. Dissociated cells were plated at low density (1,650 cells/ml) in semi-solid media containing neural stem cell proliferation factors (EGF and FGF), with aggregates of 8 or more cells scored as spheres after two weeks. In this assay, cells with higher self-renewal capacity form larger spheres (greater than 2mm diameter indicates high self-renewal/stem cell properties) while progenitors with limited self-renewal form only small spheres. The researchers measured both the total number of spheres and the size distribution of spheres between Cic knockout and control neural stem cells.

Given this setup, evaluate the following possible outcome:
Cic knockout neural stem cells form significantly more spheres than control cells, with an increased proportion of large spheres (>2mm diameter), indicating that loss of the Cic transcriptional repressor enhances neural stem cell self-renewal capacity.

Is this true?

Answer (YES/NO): YES